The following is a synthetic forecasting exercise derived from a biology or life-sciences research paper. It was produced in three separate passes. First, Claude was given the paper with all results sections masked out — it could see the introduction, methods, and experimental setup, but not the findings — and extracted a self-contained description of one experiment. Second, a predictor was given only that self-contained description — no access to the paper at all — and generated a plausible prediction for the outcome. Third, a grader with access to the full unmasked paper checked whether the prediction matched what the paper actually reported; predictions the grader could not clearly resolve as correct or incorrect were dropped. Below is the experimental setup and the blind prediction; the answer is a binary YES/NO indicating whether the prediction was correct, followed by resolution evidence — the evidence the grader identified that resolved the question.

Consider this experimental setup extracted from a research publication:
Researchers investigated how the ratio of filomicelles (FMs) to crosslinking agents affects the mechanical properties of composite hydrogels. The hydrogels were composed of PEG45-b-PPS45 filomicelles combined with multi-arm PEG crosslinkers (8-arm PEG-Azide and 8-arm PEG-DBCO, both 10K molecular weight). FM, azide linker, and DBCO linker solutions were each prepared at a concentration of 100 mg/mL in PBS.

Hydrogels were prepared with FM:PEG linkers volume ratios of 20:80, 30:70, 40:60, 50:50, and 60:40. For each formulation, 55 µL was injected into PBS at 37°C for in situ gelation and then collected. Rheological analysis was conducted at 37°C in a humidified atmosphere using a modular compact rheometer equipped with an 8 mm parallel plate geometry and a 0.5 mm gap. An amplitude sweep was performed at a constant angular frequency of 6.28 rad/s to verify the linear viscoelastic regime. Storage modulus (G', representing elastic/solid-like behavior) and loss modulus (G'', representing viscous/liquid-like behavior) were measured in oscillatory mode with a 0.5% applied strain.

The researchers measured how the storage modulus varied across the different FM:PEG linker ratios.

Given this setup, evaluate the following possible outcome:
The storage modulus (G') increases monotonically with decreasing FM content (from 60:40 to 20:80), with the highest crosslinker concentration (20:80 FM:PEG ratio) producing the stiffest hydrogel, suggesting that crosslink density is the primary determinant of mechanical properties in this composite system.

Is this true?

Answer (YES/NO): YES